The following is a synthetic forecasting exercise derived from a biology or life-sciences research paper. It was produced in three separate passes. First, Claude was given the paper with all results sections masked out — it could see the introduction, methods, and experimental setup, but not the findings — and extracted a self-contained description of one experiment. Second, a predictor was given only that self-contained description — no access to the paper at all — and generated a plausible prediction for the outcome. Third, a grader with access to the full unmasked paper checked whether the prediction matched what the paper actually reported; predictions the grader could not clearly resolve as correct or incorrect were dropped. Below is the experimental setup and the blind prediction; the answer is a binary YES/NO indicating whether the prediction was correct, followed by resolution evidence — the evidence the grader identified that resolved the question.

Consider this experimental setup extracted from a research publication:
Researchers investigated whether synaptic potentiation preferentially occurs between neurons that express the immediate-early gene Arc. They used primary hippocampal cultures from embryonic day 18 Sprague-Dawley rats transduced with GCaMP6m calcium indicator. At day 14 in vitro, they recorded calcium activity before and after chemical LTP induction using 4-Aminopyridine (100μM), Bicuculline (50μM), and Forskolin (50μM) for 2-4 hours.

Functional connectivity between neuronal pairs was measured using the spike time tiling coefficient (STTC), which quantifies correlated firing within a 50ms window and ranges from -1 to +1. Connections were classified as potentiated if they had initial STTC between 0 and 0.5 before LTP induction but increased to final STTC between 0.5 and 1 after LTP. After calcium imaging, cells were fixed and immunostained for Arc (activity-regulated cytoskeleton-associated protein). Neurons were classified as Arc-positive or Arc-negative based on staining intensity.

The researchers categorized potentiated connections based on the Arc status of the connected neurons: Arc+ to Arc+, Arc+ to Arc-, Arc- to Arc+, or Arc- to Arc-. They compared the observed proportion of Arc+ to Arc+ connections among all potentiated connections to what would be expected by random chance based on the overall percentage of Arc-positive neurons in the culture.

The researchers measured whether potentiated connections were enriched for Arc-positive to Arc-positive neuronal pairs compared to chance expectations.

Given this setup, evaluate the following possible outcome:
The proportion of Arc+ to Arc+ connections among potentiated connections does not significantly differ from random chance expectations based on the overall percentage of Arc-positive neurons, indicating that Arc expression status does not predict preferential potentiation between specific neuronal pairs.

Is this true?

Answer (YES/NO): NO